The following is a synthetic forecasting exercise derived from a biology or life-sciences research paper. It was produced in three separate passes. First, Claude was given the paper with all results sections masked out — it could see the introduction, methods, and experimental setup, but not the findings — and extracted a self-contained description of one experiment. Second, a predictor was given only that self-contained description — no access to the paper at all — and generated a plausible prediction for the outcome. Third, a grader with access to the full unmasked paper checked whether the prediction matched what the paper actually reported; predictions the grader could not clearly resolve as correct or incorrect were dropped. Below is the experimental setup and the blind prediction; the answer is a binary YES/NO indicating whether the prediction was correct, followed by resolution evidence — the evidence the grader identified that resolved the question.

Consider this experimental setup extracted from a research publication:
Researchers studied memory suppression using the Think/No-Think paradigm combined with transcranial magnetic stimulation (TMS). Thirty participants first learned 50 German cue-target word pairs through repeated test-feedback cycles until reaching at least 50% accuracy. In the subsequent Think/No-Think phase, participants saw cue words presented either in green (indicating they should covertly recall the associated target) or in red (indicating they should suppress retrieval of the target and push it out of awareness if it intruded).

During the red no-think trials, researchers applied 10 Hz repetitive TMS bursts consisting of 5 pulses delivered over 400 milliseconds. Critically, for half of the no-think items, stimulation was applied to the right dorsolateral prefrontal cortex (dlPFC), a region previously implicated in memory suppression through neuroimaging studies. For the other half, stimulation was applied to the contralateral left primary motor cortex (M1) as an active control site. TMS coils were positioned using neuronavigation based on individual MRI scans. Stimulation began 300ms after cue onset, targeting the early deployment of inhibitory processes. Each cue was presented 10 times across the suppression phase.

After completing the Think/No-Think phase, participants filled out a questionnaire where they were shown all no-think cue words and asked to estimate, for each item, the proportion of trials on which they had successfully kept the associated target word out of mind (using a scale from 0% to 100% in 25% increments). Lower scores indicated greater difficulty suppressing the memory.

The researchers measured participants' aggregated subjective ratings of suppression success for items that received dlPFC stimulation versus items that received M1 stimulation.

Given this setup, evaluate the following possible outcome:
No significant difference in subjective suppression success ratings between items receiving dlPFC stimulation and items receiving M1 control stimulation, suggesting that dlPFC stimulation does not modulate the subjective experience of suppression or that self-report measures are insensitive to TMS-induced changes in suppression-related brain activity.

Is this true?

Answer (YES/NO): NO